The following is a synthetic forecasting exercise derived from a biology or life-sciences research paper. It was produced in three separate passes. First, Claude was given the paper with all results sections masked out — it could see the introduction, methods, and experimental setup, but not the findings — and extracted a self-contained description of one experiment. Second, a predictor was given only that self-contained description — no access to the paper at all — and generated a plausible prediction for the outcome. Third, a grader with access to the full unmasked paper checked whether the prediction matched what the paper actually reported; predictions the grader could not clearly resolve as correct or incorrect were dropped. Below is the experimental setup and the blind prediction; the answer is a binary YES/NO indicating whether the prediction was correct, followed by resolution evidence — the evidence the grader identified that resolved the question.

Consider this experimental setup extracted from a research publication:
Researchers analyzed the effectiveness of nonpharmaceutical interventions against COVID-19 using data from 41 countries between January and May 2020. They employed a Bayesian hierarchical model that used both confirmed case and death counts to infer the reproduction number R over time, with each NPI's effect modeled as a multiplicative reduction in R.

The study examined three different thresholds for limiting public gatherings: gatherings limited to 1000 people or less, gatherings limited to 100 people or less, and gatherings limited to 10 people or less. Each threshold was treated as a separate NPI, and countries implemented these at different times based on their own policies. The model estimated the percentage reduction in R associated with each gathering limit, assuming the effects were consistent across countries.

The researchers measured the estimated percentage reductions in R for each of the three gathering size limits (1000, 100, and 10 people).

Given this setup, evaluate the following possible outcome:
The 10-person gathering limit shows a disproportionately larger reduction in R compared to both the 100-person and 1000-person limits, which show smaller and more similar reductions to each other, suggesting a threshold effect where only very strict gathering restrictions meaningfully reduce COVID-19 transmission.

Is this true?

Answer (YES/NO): NO